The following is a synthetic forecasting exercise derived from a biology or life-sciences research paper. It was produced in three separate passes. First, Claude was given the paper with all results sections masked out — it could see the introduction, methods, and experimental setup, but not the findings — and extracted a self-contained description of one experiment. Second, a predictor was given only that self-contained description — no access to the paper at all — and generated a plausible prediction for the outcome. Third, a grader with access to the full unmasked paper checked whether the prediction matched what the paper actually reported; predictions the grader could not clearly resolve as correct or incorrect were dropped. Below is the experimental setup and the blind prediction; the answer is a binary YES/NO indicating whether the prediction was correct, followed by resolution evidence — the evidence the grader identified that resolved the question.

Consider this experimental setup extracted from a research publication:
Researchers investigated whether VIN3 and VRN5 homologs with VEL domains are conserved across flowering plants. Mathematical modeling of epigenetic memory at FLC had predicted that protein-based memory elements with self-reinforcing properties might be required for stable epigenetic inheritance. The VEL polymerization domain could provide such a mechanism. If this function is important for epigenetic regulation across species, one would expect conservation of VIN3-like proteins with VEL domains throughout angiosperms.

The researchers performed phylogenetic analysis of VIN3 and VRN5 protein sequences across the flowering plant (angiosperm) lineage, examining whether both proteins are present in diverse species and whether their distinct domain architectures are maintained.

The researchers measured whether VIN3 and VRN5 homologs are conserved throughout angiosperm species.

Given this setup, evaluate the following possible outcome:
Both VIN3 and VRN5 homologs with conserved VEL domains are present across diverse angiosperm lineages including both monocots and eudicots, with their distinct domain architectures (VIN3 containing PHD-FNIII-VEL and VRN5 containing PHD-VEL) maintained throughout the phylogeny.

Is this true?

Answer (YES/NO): NO